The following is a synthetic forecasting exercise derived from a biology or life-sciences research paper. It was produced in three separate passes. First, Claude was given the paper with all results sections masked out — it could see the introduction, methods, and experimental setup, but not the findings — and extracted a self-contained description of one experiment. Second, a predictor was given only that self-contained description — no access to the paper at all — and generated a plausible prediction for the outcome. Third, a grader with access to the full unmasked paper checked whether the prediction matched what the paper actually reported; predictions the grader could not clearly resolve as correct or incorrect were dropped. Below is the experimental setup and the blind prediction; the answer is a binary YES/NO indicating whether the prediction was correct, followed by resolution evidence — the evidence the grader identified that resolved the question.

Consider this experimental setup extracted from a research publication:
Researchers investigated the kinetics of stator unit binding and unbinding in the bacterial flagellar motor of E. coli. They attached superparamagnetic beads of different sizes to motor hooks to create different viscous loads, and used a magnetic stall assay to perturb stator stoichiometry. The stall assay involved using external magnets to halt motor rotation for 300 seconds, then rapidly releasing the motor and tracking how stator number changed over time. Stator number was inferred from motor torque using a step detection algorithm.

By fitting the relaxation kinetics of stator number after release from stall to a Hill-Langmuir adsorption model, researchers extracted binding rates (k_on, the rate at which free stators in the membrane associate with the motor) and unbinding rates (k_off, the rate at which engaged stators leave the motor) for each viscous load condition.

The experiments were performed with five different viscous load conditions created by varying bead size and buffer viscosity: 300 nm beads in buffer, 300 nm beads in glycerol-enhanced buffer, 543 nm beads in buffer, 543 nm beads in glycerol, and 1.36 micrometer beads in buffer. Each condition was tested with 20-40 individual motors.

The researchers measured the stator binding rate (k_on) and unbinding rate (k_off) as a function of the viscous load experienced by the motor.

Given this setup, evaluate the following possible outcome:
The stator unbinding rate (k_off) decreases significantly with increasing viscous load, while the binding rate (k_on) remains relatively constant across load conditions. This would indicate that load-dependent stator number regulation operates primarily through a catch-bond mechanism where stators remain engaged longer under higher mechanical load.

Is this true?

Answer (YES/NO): YES